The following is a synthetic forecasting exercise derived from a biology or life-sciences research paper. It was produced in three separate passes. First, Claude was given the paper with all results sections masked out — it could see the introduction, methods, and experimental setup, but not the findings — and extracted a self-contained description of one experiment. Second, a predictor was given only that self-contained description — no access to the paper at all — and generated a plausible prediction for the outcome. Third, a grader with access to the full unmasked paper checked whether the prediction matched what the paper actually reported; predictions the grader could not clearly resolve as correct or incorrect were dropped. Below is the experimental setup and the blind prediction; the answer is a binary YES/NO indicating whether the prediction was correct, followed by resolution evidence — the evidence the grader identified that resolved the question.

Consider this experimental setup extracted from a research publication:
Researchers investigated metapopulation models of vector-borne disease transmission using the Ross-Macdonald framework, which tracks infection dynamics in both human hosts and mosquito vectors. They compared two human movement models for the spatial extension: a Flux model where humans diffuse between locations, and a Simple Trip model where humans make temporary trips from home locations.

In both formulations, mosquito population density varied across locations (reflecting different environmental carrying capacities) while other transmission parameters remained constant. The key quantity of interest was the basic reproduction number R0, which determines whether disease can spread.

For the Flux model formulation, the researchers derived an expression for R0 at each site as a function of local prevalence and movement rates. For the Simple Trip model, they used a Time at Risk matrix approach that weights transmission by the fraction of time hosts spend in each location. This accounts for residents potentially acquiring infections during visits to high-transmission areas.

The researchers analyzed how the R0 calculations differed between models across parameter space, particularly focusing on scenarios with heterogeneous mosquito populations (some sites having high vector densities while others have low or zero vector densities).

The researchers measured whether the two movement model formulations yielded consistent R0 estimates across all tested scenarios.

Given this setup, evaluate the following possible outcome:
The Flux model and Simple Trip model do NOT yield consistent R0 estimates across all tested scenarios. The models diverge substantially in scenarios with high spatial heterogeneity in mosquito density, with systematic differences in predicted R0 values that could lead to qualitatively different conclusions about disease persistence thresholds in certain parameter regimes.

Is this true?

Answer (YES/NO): YES